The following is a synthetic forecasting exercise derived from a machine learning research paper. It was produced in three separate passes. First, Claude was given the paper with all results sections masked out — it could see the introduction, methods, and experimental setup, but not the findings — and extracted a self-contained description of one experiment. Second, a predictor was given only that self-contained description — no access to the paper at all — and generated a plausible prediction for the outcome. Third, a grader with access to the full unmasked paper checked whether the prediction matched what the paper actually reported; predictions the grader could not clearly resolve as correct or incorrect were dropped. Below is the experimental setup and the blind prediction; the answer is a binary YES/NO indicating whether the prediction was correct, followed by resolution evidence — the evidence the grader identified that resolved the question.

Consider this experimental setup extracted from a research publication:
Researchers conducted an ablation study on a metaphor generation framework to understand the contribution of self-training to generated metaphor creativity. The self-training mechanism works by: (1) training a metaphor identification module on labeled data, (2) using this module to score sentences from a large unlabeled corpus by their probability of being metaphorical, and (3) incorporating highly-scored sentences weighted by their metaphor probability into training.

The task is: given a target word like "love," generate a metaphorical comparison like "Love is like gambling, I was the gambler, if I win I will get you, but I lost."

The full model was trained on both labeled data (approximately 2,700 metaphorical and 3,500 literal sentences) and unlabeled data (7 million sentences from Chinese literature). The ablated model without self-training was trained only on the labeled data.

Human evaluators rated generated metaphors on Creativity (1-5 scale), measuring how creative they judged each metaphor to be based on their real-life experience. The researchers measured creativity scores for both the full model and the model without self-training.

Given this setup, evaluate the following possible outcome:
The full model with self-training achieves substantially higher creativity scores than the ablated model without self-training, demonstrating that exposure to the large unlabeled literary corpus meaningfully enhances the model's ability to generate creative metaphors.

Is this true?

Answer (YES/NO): YES